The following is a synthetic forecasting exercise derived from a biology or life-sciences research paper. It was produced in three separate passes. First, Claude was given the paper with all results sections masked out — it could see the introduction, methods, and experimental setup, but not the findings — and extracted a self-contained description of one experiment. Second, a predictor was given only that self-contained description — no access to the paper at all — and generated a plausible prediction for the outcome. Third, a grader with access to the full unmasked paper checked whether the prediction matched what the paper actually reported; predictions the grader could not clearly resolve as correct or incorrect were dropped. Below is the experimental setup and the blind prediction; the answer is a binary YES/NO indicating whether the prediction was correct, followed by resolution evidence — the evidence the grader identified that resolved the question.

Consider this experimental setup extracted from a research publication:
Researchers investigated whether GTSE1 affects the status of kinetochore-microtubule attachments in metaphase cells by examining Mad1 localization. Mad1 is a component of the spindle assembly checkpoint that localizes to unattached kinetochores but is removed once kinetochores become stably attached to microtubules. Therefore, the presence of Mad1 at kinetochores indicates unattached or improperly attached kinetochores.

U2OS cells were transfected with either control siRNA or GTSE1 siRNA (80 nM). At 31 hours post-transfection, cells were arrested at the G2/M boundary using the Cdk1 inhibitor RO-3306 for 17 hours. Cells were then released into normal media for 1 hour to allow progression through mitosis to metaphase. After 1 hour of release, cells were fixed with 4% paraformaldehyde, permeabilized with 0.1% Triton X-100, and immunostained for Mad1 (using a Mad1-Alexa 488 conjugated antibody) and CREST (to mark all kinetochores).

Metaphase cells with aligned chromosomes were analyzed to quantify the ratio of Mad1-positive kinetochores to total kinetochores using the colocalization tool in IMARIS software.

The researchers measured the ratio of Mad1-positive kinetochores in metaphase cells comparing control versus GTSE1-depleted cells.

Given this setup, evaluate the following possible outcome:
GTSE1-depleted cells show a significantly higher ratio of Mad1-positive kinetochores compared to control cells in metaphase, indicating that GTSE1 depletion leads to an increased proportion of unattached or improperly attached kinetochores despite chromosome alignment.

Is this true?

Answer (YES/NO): YES